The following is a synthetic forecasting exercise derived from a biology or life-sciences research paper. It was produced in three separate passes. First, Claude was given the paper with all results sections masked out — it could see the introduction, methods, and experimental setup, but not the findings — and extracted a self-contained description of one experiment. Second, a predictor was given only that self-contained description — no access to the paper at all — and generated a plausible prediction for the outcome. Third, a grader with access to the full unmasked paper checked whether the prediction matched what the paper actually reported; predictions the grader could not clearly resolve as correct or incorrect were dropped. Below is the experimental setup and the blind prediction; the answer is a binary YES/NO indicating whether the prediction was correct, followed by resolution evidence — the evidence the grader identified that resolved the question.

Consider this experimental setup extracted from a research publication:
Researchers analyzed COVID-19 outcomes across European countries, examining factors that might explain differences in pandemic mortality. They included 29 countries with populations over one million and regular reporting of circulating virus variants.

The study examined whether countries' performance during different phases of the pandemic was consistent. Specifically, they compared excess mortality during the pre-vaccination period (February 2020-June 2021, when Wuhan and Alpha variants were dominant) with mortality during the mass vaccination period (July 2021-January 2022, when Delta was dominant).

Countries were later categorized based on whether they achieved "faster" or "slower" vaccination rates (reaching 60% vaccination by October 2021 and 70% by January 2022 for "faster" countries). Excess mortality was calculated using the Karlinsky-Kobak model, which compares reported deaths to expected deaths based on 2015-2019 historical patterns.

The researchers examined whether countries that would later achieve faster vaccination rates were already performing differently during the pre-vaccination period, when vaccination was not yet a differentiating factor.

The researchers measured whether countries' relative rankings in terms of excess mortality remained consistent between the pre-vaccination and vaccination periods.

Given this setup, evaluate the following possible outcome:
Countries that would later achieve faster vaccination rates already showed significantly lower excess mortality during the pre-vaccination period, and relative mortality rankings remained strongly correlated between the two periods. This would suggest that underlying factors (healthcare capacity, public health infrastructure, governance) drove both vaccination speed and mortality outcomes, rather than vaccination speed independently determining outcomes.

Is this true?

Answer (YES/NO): YES